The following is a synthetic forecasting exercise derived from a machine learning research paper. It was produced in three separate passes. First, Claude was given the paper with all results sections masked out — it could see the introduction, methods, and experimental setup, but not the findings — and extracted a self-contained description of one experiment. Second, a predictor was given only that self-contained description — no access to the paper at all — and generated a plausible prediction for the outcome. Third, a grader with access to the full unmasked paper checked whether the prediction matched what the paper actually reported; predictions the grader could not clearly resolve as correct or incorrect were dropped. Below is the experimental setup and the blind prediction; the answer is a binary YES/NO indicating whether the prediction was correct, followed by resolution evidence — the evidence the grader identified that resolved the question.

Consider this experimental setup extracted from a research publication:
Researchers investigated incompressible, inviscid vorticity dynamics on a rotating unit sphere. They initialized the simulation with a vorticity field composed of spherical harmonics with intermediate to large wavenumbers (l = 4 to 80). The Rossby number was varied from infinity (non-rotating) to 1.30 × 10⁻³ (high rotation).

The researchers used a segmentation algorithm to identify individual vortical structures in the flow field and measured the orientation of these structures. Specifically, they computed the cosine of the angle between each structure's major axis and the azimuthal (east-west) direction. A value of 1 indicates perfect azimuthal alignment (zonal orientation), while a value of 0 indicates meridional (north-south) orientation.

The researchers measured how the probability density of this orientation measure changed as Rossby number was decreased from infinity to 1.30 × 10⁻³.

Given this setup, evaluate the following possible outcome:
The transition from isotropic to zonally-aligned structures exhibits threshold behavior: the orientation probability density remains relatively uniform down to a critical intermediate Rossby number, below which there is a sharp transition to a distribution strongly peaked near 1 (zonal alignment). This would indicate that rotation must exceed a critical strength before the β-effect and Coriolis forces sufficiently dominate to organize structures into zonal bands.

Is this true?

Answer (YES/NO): NO